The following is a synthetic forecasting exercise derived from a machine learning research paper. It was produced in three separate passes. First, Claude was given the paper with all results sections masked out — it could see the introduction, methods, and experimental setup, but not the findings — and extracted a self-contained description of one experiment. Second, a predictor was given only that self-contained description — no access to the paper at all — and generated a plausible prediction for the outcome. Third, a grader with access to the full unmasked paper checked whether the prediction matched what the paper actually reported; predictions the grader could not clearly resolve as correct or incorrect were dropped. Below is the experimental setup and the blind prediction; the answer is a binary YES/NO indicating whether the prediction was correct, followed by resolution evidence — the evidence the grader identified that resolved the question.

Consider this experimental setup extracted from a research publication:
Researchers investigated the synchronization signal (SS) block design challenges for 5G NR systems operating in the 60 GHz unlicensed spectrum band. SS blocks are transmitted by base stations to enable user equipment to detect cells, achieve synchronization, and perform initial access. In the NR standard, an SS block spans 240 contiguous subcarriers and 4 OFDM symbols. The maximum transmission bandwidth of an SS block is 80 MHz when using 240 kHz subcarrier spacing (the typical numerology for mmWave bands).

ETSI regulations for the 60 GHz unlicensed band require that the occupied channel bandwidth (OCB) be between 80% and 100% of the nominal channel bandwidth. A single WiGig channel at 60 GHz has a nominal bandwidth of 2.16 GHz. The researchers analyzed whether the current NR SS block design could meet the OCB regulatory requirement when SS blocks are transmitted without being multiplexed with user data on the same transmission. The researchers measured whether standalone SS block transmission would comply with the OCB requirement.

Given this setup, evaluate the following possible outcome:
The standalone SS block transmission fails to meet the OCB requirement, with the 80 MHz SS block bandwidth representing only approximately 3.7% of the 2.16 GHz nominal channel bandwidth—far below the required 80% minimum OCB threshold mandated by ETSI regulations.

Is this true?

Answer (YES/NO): YES